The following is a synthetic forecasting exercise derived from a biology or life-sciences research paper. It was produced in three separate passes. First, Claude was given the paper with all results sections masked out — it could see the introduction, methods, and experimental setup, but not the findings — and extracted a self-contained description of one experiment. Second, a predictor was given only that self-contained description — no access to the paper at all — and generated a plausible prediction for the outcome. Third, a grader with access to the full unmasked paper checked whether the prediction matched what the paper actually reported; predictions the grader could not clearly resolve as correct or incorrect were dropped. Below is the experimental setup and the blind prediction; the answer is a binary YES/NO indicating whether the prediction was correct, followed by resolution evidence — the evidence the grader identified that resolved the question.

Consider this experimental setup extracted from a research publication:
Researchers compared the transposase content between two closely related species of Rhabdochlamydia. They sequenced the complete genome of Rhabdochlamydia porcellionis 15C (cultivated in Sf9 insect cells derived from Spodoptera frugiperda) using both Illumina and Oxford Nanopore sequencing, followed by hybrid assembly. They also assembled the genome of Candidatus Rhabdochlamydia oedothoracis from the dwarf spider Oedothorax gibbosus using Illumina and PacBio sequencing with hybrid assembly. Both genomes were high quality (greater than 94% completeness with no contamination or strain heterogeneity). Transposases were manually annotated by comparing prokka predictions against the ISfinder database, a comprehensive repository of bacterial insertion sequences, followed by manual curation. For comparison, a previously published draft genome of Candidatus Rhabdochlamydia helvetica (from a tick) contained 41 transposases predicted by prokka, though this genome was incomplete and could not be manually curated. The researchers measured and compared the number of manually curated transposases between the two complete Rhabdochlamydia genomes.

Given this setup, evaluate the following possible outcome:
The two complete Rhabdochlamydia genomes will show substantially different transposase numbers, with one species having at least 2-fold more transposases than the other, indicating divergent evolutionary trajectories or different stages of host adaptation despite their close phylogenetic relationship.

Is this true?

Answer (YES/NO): YES